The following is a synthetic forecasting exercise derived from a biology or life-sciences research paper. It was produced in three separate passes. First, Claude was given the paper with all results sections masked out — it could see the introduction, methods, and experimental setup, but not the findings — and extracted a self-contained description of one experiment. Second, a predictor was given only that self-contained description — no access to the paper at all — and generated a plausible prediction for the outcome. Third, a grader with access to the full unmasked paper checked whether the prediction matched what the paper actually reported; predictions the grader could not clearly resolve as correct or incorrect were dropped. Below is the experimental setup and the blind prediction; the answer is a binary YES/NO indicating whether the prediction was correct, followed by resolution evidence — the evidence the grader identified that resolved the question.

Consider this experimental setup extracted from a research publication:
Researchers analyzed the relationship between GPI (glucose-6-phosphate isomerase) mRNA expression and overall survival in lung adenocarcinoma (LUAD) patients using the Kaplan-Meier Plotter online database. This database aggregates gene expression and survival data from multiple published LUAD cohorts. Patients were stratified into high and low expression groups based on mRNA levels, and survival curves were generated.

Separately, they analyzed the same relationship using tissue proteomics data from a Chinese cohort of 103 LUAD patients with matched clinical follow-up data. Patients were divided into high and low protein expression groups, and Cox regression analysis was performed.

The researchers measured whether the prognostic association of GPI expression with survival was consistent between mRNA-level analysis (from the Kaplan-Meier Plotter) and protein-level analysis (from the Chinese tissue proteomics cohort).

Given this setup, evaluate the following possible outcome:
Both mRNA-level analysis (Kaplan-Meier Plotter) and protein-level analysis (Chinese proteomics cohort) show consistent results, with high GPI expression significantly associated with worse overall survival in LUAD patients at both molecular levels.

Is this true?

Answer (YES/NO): YES